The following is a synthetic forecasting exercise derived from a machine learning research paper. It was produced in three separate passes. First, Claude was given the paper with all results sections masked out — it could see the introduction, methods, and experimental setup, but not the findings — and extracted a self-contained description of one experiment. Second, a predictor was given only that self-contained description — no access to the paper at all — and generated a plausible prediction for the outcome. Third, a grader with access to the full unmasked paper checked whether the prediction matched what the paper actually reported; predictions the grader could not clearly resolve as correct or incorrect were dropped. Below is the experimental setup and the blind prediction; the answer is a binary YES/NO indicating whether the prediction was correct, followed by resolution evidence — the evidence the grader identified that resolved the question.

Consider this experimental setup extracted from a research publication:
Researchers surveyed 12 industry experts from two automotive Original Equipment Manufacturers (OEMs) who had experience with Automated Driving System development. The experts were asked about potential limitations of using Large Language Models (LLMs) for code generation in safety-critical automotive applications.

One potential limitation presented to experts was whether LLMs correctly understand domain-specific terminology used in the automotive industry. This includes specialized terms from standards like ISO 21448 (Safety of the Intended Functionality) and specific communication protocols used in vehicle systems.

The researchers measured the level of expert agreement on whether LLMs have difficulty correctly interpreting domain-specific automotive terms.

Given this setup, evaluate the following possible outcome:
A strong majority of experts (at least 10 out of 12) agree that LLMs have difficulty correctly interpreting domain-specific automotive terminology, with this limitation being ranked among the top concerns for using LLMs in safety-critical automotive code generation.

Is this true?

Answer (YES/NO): NO